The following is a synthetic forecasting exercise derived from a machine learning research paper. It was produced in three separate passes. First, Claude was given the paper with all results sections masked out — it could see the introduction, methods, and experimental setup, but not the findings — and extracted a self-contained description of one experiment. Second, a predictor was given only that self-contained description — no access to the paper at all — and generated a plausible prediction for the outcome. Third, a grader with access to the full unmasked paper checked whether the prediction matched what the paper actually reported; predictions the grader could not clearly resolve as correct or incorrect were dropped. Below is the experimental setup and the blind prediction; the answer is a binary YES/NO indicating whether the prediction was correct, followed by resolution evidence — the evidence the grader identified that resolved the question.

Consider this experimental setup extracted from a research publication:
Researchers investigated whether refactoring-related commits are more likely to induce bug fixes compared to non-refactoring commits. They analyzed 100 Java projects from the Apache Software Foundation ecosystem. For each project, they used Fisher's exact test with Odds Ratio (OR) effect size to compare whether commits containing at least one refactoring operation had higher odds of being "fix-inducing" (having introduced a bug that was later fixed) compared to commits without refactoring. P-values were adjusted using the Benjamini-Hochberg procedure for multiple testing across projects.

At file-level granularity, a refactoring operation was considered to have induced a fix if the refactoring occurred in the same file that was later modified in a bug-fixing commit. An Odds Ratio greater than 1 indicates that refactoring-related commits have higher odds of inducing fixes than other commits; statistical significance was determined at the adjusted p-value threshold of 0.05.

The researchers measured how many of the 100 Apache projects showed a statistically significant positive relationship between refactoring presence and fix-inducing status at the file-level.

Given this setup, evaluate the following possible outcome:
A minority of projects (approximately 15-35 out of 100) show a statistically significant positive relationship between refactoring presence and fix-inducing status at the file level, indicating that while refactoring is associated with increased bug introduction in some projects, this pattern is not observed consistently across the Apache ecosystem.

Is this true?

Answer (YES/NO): NO